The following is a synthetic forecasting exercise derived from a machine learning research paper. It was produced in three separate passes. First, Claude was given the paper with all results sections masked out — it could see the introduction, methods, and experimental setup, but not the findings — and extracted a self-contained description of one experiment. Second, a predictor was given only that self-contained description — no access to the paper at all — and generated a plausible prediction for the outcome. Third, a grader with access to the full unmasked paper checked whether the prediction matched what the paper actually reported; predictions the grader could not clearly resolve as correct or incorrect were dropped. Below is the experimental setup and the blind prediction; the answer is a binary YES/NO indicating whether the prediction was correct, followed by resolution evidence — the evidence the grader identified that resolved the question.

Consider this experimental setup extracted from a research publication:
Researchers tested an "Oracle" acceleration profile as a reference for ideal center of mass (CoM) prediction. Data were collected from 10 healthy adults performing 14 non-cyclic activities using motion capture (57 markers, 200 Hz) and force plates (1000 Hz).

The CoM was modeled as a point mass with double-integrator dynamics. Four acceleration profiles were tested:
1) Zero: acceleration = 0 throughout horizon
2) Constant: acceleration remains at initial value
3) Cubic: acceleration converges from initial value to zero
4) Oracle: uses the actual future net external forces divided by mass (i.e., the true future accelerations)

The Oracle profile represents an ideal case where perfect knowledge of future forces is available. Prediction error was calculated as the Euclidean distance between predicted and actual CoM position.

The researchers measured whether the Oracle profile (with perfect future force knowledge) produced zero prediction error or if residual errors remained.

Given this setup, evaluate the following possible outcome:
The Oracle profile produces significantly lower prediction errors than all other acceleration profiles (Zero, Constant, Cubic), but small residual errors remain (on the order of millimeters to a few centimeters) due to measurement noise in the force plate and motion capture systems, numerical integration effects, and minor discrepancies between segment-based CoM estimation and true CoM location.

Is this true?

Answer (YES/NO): NO